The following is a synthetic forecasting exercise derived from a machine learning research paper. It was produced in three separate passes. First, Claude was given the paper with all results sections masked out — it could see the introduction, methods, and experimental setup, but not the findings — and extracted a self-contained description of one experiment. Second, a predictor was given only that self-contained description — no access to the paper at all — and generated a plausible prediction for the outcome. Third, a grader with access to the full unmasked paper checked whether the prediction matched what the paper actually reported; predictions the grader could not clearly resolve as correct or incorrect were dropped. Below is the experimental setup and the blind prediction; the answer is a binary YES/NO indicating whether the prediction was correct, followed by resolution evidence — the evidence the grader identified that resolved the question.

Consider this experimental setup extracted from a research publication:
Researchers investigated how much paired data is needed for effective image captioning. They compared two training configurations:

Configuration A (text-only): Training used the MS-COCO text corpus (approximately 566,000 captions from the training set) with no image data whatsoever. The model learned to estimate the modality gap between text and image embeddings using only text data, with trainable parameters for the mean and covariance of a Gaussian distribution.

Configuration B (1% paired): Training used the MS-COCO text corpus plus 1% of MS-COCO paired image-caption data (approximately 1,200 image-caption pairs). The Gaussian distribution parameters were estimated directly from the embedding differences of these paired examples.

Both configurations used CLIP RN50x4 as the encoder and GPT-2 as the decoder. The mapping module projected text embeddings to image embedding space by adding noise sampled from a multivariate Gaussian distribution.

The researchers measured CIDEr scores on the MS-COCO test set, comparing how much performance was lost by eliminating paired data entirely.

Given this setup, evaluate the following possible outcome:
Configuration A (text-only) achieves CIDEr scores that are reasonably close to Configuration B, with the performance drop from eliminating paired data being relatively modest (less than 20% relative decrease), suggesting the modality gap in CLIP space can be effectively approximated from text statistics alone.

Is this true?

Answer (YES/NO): YES